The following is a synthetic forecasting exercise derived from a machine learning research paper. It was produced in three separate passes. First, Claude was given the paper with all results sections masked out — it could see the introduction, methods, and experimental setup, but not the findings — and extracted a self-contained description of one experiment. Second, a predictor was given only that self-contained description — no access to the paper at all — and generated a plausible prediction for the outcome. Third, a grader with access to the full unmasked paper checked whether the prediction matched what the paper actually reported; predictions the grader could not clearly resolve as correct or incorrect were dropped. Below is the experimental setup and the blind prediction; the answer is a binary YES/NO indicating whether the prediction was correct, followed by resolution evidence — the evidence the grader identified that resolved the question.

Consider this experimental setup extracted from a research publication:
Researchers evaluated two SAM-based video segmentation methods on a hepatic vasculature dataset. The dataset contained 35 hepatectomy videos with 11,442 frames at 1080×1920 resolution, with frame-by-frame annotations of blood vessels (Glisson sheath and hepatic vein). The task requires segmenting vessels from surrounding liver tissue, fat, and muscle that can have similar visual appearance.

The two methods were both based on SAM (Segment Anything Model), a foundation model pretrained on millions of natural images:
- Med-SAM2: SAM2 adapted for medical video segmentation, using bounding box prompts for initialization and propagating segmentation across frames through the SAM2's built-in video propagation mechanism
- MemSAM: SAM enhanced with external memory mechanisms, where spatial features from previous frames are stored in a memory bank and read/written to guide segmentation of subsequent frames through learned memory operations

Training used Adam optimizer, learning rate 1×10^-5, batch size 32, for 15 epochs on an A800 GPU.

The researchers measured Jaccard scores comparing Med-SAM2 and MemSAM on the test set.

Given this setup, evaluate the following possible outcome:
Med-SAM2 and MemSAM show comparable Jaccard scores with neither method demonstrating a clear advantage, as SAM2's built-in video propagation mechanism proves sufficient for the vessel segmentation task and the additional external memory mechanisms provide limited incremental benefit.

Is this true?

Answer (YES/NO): NO